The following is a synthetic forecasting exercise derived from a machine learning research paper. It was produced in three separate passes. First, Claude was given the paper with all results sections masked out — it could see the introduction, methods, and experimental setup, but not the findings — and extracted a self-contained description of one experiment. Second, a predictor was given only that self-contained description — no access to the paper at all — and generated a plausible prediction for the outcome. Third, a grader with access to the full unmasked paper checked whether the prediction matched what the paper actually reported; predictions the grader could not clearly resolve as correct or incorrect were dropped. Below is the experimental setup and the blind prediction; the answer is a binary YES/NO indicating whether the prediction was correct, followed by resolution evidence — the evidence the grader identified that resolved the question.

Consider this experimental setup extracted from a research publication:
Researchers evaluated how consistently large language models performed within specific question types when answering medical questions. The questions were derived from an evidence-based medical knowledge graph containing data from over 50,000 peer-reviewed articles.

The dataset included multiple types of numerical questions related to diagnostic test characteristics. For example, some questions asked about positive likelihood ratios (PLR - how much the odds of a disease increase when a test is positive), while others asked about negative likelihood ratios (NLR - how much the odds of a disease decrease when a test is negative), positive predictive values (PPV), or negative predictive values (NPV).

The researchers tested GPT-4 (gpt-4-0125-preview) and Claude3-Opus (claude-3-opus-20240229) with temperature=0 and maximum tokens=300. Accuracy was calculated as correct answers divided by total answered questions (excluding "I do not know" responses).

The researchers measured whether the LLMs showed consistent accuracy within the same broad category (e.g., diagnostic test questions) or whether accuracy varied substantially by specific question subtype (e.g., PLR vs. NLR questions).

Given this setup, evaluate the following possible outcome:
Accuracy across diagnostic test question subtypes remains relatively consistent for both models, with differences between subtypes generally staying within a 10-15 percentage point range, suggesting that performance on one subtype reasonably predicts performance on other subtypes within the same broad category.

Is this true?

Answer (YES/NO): NO